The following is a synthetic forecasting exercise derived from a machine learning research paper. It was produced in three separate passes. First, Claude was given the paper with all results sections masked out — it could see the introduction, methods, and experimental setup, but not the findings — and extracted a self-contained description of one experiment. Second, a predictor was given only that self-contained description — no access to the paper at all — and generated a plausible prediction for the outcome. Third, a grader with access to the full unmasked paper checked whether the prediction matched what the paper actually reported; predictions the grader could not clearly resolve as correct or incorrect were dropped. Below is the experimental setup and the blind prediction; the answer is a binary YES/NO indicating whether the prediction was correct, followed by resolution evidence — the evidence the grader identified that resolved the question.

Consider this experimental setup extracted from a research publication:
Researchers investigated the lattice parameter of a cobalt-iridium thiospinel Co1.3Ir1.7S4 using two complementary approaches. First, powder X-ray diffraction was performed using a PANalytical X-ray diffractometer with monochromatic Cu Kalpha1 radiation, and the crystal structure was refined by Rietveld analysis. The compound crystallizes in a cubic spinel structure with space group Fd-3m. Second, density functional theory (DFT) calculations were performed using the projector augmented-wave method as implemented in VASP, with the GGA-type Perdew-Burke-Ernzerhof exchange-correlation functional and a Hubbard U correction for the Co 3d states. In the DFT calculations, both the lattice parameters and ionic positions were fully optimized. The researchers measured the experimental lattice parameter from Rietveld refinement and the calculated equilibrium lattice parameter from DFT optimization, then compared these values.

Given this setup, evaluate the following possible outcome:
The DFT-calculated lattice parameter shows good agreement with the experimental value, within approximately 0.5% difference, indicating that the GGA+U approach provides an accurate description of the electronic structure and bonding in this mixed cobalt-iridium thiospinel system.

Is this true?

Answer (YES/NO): NO